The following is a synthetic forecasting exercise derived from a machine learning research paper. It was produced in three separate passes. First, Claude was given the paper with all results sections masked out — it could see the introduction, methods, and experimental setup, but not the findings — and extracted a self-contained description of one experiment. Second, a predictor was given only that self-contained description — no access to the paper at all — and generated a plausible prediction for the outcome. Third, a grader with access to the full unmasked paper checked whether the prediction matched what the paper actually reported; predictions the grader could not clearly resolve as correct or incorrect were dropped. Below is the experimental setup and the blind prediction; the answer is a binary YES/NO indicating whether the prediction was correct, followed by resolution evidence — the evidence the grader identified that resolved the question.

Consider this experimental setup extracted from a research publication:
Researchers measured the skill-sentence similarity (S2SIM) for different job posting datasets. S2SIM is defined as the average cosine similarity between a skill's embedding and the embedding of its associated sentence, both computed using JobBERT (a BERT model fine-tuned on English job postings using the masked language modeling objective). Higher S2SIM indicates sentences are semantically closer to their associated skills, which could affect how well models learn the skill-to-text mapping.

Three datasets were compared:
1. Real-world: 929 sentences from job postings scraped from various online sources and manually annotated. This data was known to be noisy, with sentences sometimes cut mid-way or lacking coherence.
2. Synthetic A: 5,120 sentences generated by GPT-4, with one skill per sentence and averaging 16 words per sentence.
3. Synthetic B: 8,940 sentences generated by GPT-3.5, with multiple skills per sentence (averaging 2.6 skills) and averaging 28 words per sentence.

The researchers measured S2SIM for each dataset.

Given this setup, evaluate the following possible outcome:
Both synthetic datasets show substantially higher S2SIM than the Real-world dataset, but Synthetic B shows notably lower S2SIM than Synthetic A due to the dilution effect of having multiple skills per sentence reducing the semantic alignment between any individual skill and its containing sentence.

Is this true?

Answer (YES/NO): NO